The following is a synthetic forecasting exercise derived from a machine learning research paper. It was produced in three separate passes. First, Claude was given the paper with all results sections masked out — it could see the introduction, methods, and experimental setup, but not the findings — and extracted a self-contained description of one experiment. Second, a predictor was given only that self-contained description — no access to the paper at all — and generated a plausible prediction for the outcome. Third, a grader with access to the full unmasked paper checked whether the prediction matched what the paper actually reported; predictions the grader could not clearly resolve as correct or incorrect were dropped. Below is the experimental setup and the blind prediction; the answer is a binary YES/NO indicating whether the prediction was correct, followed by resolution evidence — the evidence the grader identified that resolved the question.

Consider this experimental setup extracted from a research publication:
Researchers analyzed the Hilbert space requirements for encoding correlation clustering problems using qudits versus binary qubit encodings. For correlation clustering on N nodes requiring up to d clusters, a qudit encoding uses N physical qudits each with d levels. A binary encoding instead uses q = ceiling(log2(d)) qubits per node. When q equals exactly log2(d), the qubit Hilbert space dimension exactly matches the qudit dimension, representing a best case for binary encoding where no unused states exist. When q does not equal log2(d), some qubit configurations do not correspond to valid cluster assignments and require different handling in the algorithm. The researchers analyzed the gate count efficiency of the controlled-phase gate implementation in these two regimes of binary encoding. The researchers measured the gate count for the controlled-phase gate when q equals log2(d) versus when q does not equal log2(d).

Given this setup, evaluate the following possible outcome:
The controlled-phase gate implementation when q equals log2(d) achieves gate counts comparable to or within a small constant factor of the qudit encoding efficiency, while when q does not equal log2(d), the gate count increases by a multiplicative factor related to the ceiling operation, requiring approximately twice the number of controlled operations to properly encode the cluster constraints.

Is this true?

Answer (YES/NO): NO